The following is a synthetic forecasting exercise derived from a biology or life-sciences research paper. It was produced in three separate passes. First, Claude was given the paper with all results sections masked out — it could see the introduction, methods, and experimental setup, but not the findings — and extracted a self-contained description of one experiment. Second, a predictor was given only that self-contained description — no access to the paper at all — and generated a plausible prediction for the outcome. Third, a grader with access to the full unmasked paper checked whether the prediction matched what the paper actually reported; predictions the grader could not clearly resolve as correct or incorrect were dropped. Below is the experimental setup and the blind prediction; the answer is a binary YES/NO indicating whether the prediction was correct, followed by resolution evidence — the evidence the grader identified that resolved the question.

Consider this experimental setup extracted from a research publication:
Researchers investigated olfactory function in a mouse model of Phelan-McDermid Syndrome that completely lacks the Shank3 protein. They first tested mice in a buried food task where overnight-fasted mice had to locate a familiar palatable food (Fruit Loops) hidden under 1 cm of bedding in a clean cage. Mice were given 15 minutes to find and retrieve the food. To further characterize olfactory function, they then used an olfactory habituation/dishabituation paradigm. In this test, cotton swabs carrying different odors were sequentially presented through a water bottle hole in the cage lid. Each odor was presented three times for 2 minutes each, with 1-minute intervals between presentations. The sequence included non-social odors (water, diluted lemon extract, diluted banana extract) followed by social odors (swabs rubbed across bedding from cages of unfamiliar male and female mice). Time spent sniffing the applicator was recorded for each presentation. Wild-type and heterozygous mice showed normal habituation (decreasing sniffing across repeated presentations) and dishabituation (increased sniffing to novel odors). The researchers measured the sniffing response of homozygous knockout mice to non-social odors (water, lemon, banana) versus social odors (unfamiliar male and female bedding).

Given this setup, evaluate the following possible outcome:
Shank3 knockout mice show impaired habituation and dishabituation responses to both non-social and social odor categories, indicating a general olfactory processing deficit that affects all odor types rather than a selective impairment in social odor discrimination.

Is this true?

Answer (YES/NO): NO